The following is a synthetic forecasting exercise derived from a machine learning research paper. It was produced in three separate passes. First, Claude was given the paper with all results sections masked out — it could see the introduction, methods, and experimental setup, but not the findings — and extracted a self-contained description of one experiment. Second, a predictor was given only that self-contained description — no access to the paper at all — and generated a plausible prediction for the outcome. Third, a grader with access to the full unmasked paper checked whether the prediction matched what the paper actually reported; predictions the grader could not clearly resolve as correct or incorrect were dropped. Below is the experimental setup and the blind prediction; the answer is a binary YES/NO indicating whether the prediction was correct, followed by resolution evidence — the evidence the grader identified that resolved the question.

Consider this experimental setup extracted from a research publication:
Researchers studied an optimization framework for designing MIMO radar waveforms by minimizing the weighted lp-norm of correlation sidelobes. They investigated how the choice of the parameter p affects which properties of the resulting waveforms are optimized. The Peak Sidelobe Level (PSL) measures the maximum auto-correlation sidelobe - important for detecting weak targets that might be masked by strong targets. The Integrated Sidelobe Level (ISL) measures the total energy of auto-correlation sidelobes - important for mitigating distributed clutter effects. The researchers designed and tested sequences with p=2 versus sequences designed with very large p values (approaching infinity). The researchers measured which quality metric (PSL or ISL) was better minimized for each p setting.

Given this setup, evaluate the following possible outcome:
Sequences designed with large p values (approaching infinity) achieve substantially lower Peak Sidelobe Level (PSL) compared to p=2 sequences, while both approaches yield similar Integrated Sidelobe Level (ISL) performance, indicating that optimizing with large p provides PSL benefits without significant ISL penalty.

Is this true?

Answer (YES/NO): NO